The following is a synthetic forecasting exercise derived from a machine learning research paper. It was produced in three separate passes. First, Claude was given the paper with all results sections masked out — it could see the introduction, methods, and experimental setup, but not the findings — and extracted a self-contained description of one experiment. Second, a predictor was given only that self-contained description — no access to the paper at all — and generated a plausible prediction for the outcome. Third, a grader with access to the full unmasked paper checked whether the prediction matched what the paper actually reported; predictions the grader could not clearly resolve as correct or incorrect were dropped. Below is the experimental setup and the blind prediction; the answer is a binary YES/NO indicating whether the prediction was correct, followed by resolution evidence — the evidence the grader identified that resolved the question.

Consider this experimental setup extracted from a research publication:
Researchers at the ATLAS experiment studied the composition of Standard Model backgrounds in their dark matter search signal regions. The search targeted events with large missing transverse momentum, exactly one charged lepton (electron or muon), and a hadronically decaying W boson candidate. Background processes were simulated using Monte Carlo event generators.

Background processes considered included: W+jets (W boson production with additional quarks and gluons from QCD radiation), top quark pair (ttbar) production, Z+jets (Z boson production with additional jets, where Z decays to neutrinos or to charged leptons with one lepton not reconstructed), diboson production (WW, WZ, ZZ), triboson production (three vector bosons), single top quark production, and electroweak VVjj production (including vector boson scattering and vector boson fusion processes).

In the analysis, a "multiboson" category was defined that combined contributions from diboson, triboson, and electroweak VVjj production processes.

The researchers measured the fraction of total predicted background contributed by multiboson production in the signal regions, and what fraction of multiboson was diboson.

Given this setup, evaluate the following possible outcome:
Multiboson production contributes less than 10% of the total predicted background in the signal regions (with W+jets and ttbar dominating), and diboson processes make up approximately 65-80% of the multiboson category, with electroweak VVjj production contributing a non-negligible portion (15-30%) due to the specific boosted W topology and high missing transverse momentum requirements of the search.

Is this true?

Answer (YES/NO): NO